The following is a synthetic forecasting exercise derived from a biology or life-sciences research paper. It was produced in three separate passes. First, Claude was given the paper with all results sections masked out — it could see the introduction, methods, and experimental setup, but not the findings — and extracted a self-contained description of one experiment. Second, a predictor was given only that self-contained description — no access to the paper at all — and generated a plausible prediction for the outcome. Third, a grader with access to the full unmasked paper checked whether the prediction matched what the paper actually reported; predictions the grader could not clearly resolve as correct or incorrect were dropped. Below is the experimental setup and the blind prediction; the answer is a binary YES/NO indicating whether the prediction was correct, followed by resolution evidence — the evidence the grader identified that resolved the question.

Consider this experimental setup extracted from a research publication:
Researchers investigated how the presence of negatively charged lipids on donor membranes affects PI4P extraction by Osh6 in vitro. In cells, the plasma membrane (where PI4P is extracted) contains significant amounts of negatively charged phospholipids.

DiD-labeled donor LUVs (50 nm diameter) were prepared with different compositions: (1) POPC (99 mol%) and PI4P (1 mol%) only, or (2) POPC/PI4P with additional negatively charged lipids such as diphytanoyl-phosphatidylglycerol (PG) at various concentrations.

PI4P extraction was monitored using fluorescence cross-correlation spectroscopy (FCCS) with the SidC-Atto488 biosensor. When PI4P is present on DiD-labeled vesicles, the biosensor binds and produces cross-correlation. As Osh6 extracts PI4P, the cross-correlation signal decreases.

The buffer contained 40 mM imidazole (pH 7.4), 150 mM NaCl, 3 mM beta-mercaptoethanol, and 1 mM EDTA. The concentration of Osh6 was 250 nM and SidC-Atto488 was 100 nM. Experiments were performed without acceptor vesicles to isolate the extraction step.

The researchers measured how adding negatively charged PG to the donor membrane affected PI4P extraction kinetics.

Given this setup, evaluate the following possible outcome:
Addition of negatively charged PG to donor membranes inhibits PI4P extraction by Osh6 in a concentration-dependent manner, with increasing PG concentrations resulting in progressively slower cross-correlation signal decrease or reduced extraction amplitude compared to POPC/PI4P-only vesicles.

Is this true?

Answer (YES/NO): NO